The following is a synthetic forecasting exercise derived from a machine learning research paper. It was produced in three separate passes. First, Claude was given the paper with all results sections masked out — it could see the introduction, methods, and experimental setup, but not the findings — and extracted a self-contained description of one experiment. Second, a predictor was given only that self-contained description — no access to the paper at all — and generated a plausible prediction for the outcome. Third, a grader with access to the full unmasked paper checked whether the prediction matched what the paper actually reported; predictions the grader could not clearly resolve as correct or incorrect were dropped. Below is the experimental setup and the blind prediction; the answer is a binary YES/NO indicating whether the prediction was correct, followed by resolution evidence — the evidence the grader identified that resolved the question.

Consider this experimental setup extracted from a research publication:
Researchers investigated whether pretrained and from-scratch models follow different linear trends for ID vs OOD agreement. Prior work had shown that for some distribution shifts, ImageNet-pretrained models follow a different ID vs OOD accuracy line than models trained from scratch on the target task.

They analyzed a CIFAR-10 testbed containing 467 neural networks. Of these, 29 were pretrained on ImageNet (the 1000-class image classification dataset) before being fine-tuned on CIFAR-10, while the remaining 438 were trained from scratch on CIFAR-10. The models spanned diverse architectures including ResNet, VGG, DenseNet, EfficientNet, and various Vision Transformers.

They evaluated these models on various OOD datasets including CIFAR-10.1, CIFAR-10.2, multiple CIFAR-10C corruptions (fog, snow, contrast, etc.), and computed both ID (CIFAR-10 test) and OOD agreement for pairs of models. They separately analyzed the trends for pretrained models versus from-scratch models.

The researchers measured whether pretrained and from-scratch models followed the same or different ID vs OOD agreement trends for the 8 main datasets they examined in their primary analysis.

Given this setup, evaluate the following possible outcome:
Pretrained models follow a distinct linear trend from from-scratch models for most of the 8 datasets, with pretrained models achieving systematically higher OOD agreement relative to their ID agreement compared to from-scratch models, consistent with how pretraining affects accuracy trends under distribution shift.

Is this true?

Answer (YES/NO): NO